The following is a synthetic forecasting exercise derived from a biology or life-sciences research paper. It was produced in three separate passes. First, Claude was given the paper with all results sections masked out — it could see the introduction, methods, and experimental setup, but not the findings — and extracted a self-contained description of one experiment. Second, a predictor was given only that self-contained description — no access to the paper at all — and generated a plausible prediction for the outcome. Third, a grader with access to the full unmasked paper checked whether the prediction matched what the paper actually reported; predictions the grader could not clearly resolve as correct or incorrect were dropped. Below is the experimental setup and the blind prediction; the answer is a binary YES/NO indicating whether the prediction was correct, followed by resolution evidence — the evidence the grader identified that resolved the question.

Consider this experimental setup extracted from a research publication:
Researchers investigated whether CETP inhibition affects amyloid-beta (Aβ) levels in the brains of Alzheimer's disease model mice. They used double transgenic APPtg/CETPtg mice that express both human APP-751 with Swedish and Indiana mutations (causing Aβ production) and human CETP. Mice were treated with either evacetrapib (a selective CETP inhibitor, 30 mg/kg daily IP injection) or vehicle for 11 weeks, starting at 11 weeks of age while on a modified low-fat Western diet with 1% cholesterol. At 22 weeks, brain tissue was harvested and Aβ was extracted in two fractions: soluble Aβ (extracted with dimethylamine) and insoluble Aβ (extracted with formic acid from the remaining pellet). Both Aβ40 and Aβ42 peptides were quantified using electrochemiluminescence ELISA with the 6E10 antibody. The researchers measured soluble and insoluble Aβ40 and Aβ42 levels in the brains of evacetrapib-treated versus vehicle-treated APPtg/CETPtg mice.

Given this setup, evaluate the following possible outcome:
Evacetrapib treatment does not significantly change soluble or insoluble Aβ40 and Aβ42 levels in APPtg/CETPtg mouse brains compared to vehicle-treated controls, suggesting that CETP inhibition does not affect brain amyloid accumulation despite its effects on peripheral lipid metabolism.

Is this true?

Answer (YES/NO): YES